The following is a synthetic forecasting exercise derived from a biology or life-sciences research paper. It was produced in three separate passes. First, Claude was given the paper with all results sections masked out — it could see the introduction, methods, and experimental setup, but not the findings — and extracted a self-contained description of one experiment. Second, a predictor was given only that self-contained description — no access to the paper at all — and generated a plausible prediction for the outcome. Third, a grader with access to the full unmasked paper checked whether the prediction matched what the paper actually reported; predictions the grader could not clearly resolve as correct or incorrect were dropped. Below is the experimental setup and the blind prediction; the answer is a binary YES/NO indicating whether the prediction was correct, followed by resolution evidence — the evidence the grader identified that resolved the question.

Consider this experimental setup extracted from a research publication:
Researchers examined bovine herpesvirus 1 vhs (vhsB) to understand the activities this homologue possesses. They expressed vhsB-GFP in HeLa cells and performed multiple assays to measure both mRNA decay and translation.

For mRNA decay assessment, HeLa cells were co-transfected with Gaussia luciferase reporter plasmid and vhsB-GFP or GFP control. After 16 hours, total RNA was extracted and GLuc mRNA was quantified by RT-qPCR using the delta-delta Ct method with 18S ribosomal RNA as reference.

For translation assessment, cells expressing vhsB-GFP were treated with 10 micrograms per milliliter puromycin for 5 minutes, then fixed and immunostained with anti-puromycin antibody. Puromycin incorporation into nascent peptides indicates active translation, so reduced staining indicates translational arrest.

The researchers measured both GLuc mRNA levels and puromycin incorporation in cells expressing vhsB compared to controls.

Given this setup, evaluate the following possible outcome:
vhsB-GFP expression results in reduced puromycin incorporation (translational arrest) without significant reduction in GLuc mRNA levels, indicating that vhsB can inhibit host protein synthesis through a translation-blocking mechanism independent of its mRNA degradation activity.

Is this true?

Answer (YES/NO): NO